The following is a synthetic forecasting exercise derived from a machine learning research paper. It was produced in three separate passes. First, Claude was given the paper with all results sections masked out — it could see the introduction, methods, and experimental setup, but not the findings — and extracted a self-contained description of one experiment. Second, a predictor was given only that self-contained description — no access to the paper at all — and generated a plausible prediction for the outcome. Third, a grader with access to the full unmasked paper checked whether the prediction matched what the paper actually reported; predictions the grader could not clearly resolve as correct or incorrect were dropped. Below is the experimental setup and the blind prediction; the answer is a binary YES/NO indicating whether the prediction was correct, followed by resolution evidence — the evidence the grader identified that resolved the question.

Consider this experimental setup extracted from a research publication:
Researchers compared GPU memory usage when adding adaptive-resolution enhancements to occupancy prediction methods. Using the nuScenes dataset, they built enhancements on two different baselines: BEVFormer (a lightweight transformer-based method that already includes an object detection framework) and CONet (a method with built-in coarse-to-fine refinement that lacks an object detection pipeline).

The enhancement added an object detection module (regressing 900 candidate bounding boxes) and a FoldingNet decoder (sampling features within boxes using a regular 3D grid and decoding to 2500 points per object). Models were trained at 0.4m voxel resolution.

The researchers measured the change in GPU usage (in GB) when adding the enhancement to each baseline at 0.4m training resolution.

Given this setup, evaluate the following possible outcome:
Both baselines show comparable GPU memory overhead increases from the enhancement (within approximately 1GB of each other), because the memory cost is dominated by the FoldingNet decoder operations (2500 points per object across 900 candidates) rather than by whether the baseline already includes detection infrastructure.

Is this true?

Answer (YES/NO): NO